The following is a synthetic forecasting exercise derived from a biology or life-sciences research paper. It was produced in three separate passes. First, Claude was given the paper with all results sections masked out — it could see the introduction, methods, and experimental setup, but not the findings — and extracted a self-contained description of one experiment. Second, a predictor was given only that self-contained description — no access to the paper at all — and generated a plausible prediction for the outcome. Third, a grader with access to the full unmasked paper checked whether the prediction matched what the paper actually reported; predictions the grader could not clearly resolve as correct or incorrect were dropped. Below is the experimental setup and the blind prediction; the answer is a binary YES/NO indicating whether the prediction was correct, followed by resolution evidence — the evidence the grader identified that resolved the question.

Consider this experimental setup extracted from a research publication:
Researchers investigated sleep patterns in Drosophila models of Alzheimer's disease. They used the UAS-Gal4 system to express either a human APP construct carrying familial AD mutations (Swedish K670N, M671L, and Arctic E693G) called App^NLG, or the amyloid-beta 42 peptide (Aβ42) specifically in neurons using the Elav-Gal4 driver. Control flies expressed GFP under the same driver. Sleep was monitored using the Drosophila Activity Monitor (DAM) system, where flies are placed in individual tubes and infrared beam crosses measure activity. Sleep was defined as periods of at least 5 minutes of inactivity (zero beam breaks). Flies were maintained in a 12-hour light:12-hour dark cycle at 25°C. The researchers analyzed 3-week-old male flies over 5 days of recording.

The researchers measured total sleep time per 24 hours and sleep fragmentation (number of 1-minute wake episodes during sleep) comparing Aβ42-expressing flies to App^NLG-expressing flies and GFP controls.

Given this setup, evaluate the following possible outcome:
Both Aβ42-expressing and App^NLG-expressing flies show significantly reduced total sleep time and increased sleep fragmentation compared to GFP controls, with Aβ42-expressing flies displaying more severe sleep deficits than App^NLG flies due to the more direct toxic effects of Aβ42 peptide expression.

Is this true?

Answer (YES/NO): NO